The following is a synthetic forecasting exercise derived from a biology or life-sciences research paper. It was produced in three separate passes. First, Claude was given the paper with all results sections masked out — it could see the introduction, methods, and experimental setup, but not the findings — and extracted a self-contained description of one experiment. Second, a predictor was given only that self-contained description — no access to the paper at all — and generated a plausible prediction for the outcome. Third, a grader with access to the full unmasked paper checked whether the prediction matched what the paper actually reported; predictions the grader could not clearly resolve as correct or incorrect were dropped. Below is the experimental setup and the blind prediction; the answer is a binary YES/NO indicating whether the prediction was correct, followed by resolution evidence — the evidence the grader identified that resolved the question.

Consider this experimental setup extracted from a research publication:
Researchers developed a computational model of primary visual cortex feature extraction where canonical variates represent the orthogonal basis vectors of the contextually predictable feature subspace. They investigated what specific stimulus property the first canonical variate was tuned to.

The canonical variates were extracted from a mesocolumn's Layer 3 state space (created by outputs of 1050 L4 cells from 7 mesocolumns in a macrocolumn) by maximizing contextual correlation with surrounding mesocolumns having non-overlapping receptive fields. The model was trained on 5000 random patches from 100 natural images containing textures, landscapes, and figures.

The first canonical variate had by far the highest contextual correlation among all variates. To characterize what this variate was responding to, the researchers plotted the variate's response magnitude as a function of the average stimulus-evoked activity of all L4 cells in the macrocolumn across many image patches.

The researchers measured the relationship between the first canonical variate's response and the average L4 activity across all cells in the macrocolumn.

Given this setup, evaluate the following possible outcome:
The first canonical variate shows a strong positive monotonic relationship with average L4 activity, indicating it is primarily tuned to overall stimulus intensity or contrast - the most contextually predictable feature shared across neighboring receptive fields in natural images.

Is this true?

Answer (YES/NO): YES